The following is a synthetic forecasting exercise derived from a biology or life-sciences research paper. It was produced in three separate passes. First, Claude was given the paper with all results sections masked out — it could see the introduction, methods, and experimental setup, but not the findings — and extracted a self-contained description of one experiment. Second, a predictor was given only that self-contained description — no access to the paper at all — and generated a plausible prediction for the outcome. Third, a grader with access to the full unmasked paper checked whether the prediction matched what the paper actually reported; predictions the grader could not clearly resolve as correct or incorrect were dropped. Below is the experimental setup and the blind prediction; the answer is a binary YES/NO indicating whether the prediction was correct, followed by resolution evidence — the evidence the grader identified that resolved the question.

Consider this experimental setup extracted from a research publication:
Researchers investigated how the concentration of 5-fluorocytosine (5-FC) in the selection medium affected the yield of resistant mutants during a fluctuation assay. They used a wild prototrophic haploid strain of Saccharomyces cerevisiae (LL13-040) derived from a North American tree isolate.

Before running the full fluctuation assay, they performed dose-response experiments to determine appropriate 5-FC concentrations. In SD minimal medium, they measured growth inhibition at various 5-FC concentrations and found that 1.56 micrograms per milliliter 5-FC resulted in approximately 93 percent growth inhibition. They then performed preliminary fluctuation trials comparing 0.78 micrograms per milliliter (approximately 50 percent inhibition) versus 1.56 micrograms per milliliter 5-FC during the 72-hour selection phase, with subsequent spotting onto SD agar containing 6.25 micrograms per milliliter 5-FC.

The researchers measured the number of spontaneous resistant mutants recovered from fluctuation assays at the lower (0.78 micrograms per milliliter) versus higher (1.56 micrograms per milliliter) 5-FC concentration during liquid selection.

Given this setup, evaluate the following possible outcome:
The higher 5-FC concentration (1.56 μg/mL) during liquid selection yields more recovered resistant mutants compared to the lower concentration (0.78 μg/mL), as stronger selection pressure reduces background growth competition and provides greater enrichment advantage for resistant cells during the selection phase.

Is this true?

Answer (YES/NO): YES